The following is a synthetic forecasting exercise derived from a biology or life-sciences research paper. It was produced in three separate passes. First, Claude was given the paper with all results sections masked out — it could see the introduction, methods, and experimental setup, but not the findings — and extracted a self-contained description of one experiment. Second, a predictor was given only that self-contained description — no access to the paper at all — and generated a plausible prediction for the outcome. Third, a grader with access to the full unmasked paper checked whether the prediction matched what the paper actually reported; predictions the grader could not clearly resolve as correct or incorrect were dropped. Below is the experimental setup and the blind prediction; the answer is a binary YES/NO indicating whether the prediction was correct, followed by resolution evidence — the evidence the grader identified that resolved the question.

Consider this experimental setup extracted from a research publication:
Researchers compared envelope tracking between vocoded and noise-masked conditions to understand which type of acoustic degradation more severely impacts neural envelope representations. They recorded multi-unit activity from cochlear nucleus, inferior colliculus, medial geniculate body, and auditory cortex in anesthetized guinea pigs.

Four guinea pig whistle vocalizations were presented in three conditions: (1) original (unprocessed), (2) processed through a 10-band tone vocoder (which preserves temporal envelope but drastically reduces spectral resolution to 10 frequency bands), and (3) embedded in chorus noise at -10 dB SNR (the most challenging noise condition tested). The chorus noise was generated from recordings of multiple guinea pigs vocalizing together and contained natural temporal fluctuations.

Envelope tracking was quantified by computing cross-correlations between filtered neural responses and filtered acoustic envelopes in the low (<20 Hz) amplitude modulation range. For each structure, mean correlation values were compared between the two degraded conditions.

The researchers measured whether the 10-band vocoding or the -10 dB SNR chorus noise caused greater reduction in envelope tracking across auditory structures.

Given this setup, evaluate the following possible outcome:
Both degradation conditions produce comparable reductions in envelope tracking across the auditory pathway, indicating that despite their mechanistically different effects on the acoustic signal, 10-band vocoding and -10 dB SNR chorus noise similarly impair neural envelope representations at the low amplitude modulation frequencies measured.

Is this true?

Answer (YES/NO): NO